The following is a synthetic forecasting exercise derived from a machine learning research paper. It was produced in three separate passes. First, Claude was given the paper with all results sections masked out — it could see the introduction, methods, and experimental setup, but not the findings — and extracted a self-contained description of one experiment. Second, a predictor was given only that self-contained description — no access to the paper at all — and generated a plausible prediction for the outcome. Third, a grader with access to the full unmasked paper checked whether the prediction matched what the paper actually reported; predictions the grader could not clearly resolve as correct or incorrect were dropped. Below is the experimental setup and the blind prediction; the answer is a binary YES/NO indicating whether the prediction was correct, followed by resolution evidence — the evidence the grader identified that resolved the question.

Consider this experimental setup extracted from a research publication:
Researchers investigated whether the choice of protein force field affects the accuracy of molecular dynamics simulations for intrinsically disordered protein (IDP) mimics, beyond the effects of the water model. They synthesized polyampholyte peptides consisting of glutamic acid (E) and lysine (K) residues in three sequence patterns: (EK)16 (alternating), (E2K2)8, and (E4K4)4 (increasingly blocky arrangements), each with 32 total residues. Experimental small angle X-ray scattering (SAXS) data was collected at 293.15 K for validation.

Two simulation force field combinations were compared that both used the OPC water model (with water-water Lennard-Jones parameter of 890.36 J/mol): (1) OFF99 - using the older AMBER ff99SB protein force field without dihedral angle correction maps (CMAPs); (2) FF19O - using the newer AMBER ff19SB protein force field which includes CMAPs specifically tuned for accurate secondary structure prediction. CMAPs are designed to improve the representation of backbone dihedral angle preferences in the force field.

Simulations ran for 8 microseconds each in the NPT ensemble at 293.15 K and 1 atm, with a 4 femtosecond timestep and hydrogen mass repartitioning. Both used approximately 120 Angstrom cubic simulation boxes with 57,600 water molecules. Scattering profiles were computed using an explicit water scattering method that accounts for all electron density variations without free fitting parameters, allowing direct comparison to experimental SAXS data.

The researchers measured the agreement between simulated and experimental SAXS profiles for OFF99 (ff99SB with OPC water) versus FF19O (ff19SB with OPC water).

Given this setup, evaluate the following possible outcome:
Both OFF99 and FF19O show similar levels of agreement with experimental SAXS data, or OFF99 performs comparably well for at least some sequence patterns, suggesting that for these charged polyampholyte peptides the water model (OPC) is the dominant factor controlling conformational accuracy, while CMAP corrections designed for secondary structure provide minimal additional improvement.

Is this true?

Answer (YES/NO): NO